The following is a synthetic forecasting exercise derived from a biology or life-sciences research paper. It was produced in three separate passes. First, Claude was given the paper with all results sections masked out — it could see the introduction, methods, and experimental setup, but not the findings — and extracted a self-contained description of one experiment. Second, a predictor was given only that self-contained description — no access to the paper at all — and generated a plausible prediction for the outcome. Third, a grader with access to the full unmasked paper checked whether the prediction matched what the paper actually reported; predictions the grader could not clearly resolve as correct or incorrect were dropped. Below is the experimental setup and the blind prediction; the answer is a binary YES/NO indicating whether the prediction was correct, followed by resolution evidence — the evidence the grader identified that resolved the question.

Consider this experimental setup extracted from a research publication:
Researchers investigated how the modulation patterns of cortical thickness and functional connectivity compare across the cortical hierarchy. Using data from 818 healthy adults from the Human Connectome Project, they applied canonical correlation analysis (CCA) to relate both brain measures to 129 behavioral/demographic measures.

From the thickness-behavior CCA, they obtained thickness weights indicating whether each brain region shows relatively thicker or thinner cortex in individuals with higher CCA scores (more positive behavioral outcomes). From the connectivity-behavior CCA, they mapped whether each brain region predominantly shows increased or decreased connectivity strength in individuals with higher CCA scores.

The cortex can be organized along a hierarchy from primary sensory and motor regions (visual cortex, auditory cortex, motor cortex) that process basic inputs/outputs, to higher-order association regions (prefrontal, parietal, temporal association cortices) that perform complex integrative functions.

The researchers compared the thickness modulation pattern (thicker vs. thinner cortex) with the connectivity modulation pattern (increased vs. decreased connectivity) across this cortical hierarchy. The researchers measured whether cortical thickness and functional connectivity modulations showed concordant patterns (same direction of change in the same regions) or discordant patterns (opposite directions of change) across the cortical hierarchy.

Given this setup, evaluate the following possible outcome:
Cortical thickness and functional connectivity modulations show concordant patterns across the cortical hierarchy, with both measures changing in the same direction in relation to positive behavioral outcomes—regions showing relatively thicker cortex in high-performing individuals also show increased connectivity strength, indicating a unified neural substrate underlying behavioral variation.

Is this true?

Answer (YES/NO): NO